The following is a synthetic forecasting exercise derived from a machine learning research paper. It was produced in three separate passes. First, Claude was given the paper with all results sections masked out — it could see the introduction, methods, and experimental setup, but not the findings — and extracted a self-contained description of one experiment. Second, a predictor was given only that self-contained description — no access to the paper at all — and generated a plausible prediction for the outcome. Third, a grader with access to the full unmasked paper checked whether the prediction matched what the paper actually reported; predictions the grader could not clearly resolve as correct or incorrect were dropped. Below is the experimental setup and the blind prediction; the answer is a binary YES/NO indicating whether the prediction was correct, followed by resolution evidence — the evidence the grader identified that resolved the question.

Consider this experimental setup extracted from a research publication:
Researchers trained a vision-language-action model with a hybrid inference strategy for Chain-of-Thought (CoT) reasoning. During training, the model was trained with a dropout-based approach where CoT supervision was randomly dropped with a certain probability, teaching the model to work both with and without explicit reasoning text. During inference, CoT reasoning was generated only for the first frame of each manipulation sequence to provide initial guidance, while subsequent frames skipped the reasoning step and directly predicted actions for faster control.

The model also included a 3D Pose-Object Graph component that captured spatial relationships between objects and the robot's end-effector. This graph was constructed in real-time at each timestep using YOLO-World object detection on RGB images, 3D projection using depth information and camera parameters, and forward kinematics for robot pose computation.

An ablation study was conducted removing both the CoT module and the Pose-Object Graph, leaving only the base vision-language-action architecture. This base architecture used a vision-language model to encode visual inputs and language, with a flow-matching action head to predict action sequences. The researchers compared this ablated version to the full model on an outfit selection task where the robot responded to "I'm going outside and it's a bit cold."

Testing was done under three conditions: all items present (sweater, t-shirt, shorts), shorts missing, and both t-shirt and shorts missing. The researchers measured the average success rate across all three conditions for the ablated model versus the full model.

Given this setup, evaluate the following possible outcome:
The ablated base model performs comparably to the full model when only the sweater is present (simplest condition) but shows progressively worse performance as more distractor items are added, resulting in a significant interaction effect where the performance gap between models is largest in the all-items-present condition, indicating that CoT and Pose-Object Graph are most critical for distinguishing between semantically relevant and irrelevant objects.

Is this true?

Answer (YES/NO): NO